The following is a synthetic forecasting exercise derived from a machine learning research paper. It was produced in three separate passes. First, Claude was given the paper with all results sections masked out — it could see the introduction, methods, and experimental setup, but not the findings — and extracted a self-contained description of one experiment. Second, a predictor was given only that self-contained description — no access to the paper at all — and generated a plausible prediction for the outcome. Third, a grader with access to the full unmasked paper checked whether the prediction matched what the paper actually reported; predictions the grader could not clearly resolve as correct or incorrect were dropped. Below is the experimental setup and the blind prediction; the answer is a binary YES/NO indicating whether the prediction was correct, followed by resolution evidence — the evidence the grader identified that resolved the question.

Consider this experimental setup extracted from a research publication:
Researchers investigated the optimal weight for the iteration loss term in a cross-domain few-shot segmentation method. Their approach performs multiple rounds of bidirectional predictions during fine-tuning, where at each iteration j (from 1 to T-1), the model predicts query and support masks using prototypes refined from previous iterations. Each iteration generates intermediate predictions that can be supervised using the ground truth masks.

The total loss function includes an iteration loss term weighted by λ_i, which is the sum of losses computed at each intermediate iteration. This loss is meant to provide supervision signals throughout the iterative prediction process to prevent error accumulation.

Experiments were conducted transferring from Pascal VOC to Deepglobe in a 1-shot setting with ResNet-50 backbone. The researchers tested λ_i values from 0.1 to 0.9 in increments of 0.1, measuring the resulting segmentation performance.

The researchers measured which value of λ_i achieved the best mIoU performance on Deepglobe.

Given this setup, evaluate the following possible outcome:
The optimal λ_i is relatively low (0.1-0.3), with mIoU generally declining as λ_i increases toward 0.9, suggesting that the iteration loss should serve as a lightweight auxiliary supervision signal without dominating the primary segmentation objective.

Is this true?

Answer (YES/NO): NO